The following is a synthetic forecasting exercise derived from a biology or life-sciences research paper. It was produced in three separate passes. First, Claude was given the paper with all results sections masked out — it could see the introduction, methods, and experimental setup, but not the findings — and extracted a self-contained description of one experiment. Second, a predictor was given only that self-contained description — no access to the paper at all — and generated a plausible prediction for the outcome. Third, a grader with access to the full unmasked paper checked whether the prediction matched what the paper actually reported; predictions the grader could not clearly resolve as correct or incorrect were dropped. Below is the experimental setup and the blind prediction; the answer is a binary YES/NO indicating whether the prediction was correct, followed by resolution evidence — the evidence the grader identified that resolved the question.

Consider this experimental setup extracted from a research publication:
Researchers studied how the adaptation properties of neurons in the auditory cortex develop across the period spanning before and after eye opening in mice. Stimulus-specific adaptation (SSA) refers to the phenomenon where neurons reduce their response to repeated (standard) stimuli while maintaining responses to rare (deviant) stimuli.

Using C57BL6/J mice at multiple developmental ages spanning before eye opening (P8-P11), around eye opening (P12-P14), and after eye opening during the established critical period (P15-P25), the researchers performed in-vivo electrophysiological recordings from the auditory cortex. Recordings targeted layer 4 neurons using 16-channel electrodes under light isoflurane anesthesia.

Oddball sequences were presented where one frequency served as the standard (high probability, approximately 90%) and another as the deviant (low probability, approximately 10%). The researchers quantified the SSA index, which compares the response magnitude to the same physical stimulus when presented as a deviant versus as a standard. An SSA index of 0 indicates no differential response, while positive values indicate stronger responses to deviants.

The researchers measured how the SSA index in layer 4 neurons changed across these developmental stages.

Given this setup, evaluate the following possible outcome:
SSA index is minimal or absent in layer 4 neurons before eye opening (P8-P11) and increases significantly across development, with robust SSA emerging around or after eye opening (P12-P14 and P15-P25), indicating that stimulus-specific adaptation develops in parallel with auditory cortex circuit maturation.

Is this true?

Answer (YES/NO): NO